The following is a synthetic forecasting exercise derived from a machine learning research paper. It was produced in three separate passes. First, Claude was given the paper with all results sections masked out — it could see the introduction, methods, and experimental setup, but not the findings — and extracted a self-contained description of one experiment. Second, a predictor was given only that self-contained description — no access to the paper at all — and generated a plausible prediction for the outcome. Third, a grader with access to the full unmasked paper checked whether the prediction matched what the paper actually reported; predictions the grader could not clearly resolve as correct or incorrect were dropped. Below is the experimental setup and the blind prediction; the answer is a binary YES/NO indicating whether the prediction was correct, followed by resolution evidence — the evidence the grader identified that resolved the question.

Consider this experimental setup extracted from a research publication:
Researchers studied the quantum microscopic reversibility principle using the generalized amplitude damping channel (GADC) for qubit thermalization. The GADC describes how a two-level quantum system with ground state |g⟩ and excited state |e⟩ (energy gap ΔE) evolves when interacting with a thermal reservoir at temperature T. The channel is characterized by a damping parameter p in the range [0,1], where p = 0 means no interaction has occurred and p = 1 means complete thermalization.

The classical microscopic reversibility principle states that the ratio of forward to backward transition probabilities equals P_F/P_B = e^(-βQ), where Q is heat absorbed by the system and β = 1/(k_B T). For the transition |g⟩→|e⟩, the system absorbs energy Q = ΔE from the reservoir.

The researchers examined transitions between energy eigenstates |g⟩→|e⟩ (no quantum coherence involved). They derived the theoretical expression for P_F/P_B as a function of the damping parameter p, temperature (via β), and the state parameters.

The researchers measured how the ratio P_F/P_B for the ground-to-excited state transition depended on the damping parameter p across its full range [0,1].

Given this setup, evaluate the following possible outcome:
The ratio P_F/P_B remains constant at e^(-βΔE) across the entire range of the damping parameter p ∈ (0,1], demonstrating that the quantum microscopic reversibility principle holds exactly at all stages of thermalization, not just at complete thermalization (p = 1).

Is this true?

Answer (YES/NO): YES